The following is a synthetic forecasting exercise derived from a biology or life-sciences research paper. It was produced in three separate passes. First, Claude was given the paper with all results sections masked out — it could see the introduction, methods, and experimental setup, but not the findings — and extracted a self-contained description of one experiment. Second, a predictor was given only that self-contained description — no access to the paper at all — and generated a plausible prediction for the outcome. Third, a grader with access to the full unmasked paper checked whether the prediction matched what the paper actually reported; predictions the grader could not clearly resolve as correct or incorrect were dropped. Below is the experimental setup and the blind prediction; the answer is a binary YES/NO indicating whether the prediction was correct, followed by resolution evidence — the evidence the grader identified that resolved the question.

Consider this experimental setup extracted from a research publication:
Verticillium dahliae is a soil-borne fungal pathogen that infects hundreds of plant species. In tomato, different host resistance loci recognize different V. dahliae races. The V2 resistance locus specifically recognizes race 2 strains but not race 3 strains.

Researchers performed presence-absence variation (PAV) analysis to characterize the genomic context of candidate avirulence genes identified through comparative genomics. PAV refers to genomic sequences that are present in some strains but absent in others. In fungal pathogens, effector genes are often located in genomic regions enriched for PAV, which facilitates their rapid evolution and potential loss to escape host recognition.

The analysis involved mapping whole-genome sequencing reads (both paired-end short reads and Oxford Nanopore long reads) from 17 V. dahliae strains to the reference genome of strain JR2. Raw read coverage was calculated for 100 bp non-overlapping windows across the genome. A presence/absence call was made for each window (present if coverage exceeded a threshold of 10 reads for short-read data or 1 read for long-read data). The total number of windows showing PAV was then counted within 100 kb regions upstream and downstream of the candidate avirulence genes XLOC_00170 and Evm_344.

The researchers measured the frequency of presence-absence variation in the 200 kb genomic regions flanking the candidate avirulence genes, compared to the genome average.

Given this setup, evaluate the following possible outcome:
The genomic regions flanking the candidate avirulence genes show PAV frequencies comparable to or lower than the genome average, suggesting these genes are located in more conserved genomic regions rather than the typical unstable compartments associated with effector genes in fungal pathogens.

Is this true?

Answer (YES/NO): NO